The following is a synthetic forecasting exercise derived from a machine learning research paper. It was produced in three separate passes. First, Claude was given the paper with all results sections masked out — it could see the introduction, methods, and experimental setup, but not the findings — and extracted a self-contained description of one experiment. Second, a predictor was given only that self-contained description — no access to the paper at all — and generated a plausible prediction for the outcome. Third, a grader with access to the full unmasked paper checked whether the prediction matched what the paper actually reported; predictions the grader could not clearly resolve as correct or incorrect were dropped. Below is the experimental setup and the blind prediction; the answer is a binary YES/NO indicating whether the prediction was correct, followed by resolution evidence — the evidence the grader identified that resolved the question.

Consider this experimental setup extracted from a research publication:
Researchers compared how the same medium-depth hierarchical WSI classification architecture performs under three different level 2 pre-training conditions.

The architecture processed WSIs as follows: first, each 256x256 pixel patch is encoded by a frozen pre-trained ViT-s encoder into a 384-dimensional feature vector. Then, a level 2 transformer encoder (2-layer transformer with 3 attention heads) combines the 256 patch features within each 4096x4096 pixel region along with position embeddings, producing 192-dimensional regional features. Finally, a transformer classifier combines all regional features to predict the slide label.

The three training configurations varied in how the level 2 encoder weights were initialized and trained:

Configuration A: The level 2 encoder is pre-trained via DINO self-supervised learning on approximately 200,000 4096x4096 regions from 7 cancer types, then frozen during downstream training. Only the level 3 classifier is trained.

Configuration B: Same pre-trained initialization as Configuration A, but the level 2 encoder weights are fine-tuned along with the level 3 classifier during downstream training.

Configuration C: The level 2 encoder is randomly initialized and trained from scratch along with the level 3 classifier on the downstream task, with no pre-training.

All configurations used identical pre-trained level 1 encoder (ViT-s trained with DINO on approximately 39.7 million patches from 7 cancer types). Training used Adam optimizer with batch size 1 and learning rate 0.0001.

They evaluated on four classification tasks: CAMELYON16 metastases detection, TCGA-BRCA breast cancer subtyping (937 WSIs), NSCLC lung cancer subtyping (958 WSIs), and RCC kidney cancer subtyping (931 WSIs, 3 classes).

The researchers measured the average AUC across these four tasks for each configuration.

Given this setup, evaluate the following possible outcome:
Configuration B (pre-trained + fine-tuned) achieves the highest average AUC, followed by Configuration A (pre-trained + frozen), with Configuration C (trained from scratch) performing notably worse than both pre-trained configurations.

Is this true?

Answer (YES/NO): NO